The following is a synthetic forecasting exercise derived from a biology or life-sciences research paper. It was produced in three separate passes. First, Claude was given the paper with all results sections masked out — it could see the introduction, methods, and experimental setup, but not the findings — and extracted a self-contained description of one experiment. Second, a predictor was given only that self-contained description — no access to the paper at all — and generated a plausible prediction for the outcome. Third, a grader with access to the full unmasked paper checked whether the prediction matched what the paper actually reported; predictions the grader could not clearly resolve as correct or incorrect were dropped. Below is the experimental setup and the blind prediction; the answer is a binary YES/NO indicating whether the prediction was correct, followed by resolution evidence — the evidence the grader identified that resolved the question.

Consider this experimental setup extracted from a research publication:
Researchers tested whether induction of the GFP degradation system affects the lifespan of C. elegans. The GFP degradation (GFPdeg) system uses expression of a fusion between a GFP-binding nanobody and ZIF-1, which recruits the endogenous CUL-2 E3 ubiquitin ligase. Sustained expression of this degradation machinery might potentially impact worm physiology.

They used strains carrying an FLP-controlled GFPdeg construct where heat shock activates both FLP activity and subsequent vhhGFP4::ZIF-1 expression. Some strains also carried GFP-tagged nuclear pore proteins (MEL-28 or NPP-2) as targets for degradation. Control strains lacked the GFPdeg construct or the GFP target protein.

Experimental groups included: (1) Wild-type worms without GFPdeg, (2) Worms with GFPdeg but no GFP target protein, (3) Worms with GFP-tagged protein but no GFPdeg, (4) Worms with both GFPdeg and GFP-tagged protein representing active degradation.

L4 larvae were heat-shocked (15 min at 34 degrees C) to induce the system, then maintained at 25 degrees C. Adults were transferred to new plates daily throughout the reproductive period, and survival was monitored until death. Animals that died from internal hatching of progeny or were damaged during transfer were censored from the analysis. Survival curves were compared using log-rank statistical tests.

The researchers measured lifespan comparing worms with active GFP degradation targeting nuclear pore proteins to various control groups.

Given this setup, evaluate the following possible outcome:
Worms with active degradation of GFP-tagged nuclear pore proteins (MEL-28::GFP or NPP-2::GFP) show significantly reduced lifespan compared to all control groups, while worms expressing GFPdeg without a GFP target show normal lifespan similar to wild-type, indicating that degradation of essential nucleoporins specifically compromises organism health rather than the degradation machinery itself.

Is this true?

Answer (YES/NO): YES